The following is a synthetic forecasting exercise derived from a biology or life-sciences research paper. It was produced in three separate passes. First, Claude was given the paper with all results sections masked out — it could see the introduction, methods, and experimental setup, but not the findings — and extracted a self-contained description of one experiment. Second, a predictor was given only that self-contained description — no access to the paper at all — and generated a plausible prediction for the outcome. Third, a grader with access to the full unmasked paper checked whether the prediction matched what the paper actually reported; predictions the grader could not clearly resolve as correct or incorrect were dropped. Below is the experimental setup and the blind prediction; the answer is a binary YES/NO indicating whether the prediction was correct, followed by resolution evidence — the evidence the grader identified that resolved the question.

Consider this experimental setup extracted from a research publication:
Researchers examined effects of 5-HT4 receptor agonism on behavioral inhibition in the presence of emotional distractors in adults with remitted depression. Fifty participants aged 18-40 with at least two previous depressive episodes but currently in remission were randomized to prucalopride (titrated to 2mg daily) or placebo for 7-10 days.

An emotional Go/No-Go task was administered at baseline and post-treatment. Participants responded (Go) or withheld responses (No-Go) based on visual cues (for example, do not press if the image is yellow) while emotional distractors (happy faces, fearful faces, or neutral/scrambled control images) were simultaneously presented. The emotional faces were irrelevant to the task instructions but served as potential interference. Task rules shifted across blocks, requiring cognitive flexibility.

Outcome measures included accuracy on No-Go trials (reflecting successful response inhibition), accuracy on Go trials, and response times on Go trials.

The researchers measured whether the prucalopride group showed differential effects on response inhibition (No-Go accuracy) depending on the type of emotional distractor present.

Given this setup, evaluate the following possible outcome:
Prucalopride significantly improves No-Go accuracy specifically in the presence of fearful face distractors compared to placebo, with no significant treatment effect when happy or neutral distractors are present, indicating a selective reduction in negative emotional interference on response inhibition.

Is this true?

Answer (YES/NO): NO